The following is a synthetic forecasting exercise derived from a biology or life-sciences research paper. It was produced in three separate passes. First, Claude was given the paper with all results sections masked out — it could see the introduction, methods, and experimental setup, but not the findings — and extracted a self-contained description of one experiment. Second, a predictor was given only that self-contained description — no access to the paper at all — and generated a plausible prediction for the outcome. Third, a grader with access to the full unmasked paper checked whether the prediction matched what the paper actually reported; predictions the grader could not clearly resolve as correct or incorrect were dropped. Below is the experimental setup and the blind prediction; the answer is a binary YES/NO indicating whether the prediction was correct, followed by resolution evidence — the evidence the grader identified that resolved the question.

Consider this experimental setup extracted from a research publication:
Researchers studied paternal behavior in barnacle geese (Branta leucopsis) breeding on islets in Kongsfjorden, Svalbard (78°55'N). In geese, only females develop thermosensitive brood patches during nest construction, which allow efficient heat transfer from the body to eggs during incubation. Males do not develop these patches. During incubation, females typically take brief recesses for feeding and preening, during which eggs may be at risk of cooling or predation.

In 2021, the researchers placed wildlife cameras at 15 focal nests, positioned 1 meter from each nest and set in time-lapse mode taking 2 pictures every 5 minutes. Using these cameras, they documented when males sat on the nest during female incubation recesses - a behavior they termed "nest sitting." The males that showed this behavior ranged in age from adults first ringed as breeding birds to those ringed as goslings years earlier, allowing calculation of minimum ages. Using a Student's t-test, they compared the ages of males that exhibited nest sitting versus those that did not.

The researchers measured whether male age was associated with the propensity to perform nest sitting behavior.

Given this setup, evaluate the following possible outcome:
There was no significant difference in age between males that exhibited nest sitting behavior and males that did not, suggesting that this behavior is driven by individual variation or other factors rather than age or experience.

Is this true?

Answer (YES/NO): YES